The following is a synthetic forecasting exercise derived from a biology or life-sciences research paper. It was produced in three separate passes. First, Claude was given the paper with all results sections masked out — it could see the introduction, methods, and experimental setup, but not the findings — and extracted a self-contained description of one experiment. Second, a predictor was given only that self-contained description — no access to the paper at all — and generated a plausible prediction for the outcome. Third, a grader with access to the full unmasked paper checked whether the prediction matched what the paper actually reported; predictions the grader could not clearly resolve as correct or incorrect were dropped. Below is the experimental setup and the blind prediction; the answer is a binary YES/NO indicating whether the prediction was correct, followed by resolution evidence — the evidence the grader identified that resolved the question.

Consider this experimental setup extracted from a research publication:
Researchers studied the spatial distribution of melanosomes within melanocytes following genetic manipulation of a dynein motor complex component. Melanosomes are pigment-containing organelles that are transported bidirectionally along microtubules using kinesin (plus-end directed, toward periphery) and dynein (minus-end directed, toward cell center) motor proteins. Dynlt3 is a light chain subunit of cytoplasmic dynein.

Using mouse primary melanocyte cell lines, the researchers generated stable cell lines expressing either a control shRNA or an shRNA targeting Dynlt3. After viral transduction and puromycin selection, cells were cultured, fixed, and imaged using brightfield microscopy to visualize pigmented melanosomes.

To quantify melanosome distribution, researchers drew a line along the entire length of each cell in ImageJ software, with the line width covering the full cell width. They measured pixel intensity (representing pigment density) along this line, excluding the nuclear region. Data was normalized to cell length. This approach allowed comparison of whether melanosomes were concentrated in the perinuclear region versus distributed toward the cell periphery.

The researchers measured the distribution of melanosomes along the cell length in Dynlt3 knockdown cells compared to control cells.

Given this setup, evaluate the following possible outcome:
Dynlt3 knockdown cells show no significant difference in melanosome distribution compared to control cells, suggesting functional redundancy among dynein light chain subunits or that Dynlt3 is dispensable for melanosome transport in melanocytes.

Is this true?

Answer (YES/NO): NO